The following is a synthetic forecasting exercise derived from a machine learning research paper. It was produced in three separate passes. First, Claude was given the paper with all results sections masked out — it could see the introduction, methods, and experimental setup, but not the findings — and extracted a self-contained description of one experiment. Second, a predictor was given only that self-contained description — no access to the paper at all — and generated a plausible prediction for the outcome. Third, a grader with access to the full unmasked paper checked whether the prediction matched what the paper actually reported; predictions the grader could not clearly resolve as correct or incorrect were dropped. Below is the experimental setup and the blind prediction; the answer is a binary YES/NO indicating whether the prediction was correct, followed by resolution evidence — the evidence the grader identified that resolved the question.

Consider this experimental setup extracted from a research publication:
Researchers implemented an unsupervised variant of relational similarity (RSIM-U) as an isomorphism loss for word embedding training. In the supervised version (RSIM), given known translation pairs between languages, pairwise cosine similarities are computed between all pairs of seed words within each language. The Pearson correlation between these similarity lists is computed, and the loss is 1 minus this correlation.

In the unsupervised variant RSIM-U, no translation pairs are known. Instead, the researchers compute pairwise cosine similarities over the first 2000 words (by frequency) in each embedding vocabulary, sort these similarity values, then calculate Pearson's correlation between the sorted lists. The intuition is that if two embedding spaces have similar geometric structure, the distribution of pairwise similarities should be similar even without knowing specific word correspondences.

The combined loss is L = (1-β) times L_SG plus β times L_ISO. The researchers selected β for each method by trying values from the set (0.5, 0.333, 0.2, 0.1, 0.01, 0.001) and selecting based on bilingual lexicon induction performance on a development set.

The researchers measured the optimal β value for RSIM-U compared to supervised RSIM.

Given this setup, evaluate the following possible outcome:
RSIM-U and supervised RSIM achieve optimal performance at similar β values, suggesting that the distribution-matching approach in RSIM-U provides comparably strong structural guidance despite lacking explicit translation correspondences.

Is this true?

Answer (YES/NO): NO